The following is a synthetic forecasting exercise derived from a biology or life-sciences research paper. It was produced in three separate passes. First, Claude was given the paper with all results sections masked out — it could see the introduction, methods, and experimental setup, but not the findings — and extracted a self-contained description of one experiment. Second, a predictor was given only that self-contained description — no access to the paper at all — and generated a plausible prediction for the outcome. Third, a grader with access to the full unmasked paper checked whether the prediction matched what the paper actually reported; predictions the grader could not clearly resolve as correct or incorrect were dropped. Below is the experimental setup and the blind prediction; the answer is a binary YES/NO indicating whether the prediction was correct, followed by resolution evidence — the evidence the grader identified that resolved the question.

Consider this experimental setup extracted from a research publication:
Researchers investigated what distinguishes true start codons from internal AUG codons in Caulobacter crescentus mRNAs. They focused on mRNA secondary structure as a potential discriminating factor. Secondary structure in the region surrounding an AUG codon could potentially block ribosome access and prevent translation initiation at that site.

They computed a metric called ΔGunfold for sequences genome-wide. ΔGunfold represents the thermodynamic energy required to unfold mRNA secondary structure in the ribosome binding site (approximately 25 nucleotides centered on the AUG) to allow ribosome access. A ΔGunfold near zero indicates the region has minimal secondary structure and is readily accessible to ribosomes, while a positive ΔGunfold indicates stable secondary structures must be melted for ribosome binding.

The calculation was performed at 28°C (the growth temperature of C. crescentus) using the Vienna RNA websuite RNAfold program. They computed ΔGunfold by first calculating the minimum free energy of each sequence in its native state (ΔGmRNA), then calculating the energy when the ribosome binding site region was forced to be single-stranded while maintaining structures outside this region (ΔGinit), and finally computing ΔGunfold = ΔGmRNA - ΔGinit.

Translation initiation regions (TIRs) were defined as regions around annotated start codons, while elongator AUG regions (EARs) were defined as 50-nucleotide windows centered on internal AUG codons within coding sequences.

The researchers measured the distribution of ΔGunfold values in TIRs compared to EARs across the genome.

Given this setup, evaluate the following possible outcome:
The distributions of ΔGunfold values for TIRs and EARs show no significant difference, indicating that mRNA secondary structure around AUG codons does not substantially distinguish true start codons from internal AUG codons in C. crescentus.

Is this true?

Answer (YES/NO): NO